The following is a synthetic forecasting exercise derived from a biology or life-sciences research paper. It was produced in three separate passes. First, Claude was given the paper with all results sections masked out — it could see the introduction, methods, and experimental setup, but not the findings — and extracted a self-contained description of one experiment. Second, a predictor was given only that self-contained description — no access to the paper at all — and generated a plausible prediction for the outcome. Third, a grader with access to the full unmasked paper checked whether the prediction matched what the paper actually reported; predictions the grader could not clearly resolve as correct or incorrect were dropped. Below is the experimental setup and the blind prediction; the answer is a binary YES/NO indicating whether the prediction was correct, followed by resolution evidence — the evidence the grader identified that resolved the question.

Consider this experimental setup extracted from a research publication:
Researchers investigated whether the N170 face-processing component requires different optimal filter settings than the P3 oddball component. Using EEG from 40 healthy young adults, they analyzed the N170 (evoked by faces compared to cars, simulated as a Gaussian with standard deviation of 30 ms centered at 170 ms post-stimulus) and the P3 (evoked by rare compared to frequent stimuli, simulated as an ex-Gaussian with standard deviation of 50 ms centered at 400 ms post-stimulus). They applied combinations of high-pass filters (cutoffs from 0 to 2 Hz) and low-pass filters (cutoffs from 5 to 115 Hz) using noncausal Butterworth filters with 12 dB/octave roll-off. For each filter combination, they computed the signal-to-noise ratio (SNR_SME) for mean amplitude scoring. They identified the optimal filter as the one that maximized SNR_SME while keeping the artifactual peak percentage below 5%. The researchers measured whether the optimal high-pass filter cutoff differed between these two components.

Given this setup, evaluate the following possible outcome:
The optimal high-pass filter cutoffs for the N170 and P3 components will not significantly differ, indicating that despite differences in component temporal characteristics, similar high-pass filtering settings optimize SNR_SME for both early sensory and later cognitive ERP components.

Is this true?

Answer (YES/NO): NO